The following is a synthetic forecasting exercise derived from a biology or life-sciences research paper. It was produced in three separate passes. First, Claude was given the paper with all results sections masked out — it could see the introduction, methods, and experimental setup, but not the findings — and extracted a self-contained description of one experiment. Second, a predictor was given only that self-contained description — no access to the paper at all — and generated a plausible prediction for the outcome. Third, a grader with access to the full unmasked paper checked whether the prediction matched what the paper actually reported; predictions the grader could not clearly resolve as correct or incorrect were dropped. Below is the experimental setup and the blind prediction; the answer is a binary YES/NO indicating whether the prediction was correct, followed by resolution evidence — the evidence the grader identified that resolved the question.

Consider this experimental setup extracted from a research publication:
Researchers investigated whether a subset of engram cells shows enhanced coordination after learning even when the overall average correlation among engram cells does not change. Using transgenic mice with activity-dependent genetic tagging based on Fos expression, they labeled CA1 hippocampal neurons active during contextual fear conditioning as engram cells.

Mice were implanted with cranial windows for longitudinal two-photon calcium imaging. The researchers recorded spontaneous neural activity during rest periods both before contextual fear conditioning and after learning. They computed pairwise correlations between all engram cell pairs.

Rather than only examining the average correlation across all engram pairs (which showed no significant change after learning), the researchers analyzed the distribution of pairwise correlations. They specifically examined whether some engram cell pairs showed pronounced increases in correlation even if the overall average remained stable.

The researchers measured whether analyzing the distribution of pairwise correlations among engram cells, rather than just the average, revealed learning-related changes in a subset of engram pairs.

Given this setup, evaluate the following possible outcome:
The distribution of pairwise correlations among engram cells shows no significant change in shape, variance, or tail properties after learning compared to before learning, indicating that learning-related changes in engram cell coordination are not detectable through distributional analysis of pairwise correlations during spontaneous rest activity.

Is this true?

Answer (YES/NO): NO